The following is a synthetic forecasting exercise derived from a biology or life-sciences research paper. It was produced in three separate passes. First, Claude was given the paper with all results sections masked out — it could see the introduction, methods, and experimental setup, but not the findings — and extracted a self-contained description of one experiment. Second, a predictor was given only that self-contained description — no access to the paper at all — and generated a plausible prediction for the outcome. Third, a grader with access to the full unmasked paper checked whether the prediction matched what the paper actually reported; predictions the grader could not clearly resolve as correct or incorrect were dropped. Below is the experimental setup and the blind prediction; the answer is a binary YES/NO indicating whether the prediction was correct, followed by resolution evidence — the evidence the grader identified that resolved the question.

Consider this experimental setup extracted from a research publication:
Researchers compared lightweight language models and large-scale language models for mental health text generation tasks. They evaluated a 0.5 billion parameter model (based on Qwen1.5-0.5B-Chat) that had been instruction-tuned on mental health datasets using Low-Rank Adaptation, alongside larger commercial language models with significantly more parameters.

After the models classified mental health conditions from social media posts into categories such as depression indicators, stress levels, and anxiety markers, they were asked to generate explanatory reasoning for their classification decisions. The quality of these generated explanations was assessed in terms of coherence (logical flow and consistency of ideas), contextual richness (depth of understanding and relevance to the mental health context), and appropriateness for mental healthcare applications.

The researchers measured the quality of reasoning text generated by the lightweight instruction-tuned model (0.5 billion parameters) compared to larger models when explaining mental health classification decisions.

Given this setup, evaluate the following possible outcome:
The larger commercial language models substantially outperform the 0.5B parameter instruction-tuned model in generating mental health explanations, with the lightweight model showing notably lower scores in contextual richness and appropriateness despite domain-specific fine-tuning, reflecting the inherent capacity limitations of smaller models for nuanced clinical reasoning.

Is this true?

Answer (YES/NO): NO